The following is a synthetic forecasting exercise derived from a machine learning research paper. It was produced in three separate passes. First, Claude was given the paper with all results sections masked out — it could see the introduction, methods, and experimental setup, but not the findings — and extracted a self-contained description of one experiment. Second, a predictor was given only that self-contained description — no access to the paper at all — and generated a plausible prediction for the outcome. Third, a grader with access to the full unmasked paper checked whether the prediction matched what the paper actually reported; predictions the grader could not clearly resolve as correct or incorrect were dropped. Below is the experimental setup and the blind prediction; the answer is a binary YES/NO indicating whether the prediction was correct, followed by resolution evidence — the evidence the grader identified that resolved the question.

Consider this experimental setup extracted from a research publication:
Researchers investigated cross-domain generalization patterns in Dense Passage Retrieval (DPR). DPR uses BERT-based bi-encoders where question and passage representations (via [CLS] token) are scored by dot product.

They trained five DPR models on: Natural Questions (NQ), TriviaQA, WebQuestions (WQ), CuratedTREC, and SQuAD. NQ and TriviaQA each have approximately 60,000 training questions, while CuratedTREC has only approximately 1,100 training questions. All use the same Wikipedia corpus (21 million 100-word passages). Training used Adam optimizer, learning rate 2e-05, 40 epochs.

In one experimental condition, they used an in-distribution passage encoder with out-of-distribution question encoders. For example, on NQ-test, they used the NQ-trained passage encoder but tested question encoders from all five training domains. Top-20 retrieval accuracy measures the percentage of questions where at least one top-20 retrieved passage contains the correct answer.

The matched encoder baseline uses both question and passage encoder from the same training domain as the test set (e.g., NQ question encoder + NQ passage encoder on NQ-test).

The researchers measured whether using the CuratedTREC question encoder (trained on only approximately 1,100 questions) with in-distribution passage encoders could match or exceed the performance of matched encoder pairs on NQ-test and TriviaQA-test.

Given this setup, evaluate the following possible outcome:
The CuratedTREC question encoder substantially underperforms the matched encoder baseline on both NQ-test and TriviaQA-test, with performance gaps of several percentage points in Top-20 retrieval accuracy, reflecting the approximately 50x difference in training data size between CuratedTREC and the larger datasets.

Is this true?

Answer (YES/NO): NO